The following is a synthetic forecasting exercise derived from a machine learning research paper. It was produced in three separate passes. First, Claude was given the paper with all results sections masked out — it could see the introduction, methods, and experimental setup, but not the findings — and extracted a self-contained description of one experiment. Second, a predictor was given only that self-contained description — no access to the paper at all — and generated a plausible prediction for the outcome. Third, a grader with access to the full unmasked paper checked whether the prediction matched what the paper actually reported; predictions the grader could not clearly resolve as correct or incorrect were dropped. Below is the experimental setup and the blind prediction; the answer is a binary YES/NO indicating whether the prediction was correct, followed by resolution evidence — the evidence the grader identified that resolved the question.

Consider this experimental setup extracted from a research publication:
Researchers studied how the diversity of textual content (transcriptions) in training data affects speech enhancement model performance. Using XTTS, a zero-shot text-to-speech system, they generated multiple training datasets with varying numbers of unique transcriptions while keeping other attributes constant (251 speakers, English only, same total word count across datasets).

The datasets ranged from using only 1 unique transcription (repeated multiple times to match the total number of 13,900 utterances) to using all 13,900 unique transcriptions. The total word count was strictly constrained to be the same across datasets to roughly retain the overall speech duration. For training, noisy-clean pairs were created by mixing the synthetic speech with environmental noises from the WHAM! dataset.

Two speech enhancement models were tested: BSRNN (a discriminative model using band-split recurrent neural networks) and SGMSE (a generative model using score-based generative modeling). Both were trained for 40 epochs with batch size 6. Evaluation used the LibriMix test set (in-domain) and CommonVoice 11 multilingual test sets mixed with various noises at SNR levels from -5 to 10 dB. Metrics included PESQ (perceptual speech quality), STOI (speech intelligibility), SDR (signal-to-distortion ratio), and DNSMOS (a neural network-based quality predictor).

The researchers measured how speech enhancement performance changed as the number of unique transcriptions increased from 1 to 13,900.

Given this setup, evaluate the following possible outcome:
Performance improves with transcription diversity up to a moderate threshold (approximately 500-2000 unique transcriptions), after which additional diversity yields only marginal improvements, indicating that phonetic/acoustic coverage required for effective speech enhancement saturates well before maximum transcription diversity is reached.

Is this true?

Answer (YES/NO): NO